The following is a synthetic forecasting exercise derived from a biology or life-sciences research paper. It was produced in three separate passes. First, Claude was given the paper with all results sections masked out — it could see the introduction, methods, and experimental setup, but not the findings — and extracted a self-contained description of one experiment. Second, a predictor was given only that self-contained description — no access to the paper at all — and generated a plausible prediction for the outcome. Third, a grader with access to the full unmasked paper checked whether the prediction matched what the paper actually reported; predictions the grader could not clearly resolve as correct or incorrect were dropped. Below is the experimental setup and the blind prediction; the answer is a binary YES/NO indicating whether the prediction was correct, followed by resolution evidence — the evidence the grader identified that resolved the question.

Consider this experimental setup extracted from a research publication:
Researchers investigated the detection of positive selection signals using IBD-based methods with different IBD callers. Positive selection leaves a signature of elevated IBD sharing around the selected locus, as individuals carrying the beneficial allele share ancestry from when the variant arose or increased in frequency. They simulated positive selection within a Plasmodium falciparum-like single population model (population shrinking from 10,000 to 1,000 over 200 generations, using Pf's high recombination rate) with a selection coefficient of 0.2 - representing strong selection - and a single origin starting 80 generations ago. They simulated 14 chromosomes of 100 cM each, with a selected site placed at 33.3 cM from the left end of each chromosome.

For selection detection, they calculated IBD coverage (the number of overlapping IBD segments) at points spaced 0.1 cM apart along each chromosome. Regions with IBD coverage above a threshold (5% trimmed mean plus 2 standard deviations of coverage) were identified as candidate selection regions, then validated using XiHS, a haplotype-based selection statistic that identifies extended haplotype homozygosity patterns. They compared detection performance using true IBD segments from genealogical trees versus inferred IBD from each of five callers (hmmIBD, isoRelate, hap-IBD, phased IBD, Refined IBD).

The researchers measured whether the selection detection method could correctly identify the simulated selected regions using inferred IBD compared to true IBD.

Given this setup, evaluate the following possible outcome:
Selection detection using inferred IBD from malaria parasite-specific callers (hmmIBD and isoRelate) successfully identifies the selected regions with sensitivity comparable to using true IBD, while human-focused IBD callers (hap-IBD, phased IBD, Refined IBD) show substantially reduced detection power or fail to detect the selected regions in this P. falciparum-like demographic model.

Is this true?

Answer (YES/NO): NO